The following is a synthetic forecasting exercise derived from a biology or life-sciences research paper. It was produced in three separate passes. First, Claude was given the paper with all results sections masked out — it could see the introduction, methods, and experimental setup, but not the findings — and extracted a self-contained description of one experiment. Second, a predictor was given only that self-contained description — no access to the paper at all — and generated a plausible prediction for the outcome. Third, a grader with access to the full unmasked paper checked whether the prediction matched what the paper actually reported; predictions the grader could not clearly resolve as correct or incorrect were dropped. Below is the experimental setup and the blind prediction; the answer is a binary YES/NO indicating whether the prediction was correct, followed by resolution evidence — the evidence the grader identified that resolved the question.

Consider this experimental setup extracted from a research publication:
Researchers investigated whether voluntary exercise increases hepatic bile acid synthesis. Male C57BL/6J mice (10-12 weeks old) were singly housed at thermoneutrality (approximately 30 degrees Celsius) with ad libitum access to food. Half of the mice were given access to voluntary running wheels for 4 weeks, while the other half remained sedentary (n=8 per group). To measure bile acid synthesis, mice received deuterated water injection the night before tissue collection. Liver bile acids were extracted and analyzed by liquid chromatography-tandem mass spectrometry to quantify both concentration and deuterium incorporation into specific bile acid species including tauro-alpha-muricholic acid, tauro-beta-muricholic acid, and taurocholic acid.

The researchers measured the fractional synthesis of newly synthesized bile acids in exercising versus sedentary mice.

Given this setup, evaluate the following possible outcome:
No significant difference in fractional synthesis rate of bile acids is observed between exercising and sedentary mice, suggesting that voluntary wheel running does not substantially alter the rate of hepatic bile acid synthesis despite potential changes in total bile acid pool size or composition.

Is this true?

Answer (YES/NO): NO